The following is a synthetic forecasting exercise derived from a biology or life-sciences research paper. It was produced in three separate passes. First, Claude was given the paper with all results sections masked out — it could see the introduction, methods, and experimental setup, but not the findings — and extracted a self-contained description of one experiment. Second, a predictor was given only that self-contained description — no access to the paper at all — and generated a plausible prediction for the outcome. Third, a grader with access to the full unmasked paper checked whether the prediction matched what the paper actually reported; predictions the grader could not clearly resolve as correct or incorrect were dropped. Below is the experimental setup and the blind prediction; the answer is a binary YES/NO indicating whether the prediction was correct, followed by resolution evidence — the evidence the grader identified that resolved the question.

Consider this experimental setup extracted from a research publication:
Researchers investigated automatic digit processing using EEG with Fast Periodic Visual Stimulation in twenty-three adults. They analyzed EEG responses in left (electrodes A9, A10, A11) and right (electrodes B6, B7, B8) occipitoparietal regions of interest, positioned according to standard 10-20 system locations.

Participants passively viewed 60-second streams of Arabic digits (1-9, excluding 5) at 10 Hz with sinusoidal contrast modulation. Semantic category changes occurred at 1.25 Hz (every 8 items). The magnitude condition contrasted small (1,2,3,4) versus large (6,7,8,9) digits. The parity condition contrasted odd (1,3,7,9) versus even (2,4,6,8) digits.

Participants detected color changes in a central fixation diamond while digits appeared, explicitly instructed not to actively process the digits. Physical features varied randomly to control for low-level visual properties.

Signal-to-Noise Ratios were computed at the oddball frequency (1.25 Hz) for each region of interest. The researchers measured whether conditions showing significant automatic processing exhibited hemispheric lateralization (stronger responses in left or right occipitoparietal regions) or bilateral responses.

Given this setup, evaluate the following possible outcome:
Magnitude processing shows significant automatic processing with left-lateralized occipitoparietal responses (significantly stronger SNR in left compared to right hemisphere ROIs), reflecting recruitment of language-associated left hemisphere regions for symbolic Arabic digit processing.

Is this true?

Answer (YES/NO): NO